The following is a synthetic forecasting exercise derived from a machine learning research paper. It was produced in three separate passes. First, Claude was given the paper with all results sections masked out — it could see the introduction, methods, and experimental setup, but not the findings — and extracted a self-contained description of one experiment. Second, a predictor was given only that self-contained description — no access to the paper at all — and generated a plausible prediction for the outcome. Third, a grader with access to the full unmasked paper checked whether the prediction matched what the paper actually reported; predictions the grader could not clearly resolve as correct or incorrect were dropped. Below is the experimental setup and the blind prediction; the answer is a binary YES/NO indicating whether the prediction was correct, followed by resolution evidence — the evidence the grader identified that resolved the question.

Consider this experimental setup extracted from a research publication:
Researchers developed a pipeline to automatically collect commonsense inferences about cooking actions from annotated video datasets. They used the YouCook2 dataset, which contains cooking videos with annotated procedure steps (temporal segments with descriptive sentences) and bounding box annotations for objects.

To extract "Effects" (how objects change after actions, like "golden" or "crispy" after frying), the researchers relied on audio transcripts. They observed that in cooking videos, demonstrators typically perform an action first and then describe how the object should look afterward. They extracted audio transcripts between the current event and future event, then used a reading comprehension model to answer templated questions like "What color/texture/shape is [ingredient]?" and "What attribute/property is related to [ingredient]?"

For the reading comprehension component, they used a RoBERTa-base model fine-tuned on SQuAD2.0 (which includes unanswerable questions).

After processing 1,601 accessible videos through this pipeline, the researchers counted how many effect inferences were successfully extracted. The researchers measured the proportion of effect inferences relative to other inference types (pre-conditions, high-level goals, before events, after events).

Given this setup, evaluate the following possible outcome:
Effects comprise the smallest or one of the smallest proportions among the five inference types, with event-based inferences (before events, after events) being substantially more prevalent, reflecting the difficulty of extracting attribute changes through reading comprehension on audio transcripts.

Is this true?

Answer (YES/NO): YES